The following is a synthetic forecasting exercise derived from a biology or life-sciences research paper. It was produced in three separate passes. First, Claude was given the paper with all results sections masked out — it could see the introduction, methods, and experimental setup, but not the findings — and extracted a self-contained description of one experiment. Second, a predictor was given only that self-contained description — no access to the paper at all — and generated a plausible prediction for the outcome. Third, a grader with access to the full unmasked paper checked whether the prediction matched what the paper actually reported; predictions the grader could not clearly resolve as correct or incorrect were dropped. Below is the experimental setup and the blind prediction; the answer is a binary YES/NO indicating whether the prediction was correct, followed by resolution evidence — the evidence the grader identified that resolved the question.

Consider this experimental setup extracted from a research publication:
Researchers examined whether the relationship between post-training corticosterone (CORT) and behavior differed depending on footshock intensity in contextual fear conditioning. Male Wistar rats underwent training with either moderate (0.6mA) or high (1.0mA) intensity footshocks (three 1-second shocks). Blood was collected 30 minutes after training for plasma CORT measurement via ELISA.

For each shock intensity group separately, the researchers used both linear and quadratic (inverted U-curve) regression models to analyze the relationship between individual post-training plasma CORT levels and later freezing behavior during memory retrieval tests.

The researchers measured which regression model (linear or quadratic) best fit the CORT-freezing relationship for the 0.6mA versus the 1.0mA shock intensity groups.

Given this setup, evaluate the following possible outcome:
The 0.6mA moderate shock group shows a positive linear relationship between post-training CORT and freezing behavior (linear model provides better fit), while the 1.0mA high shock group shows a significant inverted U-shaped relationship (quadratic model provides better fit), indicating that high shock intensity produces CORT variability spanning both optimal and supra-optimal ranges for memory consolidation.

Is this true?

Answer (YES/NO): NO